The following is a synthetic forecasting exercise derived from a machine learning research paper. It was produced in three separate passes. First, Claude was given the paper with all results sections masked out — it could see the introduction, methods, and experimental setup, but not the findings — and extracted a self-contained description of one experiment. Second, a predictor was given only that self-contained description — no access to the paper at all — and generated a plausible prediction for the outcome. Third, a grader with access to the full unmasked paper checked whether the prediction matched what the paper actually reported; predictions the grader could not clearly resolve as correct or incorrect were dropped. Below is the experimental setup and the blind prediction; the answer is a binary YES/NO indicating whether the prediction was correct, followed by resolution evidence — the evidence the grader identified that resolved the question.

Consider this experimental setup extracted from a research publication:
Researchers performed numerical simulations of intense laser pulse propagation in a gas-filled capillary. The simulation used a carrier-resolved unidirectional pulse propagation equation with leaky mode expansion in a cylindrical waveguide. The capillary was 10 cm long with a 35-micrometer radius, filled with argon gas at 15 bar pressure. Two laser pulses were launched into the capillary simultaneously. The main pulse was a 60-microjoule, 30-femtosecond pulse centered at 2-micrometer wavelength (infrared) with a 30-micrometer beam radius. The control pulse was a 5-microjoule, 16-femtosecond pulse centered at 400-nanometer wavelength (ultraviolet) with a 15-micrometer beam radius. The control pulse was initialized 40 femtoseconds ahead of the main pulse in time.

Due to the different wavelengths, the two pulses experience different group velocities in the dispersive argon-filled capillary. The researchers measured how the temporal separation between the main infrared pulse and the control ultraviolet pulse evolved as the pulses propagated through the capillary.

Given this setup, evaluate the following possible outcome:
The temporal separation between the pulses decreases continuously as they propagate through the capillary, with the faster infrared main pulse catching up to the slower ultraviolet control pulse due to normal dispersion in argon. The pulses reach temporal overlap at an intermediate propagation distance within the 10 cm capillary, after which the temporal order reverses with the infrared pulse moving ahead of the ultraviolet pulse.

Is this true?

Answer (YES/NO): NO